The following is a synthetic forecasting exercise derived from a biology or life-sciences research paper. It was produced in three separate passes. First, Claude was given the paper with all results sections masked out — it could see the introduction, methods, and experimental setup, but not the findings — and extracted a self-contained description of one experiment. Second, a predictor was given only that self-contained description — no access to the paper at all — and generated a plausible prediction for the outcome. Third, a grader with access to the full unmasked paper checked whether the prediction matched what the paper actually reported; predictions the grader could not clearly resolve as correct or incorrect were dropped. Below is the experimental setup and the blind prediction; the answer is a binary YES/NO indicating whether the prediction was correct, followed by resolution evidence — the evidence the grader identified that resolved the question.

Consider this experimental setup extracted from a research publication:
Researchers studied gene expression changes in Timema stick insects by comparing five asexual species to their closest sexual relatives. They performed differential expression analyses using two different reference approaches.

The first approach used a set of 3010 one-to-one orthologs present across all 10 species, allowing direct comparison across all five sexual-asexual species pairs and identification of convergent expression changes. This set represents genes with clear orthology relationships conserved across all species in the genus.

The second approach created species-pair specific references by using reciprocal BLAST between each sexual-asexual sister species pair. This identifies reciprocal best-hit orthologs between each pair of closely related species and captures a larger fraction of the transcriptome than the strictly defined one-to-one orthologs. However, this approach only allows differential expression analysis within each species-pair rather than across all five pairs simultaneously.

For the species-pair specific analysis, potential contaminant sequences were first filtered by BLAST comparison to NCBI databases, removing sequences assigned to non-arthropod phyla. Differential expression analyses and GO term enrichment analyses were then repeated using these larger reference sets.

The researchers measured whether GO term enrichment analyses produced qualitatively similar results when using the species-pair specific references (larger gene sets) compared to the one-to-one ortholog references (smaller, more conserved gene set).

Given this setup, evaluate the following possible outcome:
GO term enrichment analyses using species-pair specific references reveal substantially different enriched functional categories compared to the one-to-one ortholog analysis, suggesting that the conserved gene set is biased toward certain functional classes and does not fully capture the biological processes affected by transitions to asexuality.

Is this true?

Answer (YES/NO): NO